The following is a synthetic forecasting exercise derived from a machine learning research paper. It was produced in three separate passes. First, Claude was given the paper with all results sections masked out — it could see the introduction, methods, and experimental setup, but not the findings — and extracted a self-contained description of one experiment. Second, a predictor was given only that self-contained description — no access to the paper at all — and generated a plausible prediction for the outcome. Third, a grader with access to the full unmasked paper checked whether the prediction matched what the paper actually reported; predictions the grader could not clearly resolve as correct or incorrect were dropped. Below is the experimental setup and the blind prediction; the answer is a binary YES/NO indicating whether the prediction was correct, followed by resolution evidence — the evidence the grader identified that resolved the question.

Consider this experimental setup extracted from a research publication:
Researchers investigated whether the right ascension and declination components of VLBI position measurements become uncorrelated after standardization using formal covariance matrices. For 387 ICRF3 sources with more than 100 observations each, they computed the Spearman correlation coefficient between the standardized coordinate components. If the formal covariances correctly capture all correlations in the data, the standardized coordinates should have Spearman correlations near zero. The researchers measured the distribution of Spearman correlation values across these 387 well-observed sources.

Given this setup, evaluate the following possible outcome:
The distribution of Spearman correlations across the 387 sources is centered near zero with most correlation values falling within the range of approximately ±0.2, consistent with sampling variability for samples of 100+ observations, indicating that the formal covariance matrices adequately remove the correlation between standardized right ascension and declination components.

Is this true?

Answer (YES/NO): NO